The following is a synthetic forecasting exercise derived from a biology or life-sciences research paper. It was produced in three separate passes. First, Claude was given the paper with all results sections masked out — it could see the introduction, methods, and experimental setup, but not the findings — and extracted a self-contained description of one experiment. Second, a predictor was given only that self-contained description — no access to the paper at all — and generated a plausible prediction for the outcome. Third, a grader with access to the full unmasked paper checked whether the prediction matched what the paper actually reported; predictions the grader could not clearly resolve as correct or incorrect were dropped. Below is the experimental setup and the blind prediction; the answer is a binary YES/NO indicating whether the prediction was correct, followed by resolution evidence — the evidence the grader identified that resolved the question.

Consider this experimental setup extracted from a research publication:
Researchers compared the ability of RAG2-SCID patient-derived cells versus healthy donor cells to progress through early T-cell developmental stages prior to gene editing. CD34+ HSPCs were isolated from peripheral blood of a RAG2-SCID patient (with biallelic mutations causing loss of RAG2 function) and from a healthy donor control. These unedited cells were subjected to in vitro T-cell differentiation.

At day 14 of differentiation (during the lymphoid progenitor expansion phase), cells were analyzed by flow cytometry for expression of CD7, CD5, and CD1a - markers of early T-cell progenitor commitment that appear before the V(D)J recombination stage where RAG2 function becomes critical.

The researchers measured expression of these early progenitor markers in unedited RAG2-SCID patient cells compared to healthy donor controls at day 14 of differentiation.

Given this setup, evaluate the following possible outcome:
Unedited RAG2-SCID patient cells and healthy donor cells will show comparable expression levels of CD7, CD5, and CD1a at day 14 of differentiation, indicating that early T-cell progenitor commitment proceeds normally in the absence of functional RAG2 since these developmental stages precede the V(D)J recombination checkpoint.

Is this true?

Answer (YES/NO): YES